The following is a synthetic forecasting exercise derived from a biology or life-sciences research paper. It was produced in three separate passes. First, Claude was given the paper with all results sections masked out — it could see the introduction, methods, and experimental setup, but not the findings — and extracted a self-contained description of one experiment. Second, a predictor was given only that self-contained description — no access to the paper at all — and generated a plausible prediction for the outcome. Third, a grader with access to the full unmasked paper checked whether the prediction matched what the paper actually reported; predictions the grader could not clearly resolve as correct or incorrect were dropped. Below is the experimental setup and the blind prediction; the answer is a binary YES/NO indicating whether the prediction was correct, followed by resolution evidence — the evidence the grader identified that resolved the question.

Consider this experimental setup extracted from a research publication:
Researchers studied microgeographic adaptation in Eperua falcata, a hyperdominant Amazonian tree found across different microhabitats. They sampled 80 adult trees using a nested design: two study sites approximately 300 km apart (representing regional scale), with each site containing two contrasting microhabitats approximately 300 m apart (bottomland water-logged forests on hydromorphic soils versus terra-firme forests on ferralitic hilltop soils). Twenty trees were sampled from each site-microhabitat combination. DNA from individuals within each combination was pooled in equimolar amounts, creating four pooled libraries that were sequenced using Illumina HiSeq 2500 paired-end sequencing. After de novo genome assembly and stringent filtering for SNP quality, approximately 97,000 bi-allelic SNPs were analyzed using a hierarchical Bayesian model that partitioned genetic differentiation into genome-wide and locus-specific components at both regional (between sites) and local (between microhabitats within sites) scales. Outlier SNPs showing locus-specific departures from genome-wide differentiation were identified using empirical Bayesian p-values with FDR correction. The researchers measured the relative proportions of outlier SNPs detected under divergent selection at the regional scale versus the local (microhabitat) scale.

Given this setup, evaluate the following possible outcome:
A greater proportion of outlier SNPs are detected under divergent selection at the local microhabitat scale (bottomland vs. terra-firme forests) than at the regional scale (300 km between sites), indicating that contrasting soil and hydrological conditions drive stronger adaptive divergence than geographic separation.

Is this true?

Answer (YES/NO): NO